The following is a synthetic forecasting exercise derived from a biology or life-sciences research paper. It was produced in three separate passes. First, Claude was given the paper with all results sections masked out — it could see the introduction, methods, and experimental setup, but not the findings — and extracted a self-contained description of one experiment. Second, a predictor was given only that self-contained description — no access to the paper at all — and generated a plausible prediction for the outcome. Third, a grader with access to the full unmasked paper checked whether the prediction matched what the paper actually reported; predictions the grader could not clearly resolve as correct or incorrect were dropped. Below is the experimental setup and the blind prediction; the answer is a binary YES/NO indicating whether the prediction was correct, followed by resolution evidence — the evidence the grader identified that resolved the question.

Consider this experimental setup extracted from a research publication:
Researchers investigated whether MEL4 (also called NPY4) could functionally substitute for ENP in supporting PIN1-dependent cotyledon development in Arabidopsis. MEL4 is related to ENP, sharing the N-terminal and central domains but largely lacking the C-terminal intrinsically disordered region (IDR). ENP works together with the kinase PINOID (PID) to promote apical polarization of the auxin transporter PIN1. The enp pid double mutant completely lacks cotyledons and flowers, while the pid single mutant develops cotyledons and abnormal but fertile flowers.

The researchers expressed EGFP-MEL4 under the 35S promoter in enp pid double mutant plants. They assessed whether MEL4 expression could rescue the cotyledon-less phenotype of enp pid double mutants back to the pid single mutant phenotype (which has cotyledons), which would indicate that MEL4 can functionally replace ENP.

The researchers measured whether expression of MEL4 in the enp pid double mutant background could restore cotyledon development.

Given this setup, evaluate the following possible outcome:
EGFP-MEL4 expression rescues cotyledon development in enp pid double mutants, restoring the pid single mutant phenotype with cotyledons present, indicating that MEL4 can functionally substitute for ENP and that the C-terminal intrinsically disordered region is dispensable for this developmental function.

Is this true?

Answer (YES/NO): NO